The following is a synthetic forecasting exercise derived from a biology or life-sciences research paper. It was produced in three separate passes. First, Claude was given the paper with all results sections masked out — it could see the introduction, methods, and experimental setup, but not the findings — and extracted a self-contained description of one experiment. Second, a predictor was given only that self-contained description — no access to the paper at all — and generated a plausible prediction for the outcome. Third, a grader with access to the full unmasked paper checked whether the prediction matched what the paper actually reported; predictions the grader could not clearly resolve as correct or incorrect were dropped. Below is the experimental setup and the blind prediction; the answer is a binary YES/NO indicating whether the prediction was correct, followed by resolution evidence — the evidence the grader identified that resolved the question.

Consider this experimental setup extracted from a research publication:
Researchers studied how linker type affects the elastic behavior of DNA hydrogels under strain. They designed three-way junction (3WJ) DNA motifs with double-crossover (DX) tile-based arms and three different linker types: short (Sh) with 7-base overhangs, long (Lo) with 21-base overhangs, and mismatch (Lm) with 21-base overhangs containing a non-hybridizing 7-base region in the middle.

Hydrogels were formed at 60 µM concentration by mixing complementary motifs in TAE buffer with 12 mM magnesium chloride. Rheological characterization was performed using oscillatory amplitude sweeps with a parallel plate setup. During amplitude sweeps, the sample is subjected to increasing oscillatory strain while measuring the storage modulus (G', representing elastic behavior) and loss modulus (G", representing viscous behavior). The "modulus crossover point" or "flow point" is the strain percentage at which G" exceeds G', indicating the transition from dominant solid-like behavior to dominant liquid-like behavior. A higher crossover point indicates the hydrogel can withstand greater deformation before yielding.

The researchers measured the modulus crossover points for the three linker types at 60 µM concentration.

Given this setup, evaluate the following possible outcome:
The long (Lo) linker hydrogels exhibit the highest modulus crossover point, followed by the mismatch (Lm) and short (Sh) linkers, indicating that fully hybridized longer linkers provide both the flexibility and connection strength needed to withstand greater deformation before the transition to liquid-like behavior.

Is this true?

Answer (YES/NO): NO